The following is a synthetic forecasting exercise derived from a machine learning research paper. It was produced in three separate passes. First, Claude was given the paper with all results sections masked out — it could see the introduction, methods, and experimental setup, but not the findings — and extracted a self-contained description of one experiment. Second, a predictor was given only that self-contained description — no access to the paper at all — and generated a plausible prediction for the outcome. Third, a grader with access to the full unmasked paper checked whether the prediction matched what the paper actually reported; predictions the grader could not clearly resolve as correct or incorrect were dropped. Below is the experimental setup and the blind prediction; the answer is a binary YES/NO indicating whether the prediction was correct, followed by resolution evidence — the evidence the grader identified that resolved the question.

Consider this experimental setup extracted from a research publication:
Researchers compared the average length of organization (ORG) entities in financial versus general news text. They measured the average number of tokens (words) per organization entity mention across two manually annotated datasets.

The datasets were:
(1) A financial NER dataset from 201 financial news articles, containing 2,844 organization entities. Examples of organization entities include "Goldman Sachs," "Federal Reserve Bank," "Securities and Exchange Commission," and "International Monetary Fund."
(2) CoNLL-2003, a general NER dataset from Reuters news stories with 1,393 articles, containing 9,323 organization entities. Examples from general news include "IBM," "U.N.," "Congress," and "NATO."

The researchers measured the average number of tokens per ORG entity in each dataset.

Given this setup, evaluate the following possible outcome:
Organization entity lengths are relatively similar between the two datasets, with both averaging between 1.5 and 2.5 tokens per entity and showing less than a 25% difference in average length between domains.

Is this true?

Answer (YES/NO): NO